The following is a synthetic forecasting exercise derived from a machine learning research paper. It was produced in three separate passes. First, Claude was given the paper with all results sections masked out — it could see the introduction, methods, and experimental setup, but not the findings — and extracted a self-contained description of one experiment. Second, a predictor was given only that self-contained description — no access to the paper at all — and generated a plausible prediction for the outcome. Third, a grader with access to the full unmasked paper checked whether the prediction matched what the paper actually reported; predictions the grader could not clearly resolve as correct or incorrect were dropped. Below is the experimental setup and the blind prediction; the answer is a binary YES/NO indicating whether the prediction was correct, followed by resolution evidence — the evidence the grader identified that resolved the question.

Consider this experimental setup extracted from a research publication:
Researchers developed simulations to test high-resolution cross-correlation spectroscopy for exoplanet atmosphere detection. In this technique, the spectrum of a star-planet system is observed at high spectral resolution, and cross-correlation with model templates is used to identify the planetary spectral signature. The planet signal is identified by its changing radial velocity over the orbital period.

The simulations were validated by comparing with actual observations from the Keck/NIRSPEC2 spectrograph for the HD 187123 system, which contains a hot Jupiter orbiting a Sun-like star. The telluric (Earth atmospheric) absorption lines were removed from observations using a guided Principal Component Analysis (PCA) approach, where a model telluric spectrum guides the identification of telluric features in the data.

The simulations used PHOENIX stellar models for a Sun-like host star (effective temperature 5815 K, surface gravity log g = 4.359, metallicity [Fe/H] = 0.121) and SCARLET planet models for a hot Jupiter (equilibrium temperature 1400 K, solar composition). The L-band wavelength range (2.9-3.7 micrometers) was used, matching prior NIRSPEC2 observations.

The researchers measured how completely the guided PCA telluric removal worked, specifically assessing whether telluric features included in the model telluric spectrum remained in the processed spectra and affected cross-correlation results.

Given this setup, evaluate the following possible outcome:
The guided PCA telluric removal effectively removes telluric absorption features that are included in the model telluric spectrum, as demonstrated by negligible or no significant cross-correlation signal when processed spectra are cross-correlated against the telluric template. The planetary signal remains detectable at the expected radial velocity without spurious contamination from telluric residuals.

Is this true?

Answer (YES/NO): NO